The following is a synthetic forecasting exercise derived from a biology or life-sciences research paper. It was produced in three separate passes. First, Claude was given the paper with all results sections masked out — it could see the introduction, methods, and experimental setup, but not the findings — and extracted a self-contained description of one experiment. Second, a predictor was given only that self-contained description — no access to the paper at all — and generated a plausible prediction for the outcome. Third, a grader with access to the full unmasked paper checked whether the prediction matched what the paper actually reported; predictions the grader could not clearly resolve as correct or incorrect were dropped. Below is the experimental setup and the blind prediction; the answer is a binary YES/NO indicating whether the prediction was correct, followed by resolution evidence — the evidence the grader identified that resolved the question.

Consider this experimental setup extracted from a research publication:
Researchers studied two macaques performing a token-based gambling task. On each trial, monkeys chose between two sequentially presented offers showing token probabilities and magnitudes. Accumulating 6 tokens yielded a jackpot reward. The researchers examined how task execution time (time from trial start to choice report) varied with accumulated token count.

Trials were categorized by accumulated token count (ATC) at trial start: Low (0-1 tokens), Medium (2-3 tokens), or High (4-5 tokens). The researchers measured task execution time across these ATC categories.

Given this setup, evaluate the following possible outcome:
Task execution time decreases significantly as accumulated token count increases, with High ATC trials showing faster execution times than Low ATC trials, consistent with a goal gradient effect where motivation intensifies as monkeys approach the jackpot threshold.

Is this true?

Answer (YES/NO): YES